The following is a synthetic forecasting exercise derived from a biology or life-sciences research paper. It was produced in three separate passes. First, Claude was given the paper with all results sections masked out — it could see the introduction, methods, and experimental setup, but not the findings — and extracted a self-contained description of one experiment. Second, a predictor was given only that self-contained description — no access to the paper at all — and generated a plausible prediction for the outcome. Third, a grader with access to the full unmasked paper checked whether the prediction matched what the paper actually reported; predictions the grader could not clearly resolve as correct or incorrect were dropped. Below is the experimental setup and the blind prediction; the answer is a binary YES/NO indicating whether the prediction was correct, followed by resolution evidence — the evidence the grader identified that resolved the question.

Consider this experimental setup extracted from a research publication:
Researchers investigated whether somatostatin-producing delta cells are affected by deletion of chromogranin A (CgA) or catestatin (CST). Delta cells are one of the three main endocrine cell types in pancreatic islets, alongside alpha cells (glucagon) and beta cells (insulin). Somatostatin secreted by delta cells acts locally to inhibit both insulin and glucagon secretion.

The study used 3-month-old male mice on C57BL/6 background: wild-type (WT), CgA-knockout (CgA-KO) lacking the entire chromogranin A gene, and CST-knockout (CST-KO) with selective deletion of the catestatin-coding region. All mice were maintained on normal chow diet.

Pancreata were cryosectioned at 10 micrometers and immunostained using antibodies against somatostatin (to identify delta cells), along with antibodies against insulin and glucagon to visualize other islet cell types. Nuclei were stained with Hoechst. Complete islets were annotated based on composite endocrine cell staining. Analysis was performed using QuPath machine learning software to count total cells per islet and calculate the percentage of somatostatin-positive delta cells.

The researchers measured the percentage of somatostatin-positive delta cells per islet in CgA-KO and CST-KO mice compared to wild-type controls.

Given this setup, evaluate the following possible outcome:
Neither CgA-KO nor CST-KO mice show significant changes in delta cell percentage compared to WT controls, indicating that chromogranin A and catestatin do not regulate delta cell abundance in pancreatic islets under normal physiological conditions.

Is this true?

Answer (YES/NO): YES